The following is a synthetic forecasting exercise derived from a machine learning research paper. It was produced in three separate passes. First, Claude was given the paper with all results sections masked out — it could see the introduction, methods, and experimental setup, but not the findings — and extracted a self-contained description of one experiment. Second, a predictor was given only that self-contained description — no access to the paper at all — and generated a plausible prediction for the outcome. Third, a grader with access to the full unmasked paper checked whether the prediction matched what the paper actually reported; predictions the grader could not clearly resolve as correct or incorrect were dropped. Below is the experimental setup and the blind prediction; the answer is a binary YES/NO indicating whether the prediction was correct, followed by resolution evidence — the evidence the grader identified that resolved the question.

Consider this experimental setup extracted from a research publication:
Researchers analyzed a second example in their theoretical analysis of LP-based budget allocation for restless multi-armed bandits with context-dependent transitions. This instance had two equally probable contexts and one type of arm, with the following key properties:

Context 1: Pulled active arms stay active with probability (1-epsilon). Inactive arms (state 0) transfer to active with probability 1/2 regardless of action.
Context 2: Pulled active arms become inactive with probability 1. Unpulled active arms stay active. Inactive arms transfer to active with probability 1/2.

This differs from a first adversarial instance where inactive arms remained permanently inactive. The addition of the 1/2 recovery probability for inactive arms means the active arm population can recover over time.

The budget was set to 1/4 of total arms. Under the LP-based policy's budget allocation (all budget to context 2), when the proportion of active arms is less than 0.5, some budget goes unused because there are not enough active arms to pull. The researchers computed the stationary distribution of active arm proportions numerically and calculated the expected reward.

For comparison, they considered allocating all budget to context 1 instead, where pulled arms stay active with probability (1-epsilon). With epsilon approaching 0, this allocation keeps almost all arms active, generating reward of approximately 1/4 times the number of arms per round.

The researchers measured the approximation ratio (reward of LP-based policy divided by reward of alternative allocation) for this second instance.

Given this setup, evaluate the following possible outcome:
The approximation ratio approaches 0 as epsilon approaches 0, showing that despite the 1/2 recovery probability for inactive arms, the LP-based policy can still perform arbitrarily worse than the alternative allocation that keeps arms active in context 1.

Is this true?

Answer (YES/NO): NO